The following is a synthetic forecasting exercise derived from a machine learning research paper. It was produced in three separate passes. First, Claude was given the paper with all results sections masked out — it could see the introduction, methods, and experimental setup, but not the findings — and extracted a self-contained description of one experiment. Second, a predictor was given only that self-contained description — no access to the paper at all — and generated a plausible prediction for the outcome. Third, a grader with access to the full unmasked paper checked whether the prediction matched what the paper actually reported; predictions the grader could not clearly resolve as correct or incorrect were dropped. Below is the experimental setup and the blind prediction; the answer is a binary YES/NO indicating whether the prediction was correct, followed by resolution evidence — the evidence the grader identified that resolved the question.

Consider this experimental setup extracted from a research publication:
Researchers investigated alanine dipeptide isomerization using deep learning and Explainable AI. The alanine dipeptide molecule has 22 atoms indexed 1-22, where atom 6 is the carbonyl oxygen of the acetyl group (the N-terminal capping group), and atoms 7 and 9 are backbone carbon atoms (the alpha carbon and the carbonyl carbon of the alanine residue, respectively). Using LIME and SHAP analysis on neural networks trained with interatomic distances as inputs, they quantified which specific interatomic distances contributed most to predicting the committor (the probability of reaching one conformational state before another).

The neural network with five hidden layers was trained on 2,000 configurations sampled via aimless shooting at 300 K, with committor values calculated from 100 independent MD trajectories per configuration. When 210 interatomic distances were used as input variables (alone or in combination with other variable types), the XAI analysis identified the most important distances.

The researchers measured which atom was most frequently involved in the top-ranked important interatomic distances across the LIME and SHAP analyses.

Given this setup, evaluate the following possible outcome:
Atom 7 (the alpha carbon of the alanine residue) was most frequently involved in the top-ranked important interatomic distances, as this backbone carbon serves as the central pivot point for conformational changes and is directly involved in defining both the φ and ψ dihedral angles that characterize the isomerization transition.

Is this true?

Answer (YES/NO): NO